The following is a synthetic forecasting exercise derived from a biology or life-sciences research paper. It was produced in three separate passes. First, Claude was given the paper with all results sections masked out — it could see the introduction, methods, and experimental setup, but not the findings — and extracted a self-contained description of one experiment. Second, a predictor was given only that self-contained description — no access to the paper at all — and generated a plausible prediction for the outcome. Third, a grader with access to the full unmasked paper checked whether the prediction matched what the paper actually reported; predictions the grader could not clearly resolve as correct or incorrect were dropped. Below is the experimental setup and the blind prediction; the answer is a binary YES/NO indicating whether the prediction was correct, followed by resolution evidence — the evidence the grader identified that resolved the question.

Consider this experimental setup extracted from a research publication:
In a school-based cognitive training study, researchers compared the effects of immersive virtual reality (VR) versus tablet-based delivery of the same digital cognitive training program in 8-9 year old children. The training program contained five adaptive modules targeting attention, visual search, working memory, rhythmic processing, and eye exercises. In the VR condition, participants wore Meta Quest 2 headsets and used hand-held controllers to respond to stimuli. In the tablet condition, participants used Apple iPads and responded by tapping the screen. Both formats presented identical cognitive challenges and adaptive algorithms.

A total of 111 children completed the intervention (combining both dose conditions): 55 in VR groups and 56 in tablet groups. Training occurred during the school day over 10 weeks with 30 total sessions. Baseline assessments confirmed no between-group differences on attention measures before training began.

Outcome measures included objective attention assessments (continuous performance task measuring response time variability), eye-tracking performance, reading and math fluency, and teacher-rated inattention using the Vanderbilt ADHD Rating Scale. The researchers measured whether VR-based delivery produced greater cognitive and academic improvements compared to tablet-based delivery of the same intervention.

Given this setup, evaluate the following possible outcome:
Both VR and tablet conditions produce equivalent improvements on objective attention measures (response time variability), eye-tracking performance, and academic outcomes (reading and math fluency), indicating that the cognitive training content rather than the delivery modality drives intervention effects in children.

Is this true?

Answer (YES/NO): NO